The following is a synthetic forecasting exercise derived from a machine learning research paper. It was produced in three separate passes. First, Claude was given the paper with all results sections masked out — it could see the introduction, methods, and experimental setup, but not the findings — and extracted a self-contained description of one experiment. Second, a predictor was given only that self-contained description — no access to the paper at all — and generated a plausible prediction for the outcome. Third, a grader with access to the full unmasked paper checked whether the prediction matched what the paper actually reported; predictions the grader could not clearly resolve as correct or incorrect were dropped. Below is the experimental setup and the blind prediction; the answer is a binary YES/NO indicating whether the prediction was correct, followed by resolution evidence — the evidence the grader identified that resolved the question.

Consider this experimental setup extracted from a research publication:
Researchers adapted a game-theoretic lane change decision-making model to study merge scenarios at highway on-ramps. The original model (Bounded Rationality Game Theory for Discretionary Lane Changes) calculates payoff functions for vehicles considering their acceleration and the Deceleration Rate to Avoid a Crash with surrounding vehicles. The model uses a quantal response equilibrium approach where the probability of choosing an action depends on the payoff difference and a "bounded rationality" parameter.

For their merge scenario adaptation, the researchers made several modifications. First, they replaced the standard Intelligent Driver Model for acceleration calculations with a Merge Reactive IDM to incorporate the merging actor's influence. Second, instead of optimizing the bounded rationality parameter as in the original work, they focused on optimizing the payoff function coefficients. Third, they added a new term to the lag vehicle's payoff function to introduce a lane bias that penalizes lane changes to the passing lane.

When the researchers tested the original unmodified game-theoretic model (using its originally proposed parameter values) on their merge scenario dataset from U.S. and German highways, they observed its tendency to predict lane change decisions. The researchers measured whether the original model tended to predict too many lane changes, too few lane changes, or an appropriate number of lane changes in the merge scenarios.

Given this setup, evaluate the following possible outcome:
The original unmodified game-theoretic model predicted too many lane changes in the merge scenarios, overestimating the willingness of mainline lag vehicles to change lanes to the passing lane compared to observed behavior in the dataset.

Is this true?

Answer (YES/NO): YES